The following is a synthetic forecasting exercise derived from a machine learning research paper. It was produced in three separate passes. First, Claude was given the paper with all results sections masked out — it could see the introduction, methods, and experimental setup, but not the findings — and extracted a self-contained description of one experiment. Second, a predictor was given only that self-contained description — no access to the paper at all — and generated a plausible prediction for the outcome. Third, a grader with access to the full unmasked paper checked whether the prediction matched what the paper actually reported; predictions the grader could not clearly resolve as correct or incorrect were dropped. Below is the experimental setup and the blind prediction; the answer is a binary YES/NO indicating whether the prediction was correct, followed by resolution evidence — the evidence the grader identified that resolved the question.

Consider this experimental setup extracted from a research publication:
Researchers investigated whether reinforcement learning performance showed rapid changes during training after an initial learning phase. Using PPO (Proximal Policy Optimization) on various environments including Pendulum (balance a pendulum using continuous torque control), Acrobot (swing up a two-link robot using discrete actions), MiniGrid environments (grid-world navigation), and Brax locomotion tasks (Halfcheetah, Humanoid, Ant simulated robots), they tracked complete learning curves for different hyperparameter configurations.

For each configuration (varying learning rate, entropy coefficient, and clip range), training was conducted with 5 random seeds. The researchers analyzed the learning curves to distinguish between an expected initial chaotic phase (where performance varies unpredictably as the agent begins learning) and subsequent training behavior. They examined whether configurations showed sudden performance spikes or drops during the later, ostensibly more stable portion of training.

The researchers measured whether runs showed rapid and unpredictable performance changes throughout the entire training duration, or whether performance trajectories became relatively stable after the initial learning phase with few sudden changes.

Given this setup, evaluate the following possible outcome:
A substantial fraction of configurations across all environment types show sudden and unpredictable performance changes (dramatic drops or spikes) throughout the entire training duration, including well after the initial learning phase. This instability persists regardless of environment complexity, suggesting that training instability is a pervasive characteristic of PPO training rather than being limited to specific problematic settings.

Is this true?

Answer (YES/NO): NO